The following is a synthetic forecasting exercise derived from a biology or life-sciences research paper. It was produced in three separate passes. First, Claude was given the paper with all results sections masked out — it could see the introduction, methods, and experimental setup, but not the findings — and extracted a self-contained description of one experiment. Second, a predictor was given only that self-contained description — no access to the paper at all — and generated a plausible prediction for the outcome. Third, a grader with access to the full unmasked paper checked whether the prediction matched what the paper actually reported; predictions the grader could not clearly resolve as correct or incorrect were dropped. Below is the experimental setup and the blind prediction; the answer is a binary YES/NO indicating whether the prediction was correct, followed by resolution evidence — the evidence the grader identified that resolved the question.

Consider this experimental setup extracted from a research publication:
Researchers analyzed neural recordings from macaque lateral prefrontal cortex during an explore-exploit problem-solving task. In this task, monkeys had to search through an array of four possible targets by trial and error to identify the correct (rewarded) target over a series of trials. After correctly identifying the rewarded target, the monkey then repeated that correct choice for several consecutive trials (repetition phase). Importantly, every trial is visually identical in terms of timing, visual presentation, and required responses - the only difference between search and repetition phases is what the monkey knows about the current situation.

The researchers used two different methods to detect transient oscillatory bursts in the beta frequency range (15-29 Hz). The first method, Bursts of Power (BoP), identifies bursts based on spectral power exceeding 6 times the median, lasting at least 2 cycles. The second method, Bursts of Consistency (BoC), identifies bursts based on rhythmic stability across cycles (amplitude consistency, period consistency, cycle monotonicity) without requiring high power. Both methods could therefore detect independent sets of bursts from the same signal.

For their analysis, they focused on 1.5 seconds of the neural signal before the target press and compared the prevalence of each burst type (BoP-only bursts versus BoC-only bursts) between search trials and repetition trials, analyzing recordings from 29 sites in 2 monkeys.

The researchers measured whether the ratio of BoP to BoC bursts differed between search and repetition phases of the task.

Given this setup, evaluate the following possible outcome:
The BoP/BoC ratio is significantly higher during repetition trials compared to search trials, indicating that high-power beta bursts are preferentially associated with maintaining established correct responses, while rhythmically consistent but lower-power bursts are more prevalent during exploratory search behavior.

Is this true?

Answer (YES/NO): YES